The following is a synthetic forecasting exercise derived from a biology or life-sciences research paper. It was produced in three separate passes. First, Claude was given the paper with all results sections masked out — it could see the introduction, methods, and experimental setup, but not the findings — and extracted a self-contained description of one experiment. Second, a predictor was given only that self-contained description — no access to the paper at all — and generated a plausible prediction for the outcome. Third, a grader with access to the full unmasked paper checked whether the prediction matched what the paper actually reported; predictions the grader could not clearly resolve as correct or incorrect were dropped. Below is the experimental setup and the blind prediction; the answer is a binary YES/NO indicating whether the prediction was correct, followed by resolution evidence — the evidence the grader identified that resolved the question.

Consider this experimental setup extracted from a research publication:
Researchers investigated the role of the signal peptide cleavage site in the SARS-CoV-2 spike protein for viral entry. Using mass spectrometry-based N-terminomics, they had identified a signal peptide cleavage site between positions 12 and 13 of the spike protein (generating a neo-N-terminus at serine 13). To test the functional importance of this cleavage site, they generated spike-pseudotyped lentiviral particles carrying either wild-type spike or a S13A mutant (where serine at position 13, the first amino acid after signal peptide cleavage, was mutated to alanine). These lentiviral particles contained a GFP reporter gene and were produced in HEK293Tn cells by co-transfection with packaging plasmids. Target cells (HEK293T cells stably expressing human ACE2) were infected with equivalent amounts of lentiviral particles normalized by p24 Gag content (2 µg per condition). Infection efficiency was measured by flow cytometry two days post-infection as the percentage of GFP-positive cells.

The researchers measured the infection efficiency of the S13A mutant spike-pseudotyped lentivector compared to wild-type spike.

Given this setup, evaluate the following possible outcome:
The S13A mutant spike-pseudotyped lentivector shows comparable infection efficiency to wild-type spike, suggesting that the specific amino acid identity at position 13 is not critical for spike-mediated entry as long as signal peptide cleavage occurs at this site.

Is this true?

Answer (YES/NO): YES